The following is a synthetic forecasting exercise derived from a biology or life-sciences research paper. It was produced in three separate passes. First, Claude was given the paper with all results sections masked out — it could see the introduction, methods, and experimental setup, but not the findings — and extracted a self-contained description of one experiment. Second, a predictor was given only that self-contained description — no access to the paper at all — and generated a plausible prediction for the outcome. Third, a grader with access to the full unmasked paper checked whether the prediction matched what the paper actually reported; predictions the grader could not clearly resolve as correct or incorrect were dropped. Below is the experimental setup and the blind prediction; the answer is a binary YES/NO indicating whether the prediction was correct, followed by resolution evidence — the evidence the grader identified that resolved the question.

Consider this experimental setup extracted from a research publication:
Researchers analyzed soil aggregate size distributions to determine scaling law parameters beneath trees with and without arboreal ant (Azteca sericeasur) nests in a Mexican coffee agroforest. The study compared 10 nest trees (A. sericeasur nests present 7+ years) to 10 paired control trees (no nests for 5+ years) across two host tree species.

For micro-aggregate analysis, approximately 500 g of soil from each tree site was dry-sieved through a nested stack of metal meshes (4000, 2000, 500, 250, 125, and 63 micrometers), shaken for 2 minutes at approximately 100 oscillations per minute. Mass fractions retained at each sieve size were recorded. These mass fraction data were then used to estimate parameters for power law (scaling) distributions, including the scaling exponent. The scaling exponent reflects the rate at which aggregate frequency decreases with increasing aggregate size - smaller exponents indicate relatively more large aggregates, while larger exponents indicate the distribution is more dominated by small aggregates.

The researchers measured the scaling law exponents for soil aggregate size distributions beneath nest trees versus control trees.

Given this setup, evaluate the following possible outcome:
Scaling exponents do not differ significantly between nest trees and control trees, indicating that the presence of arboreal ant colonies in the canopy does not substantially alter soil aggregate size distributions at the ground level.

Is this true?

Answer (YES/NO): NO